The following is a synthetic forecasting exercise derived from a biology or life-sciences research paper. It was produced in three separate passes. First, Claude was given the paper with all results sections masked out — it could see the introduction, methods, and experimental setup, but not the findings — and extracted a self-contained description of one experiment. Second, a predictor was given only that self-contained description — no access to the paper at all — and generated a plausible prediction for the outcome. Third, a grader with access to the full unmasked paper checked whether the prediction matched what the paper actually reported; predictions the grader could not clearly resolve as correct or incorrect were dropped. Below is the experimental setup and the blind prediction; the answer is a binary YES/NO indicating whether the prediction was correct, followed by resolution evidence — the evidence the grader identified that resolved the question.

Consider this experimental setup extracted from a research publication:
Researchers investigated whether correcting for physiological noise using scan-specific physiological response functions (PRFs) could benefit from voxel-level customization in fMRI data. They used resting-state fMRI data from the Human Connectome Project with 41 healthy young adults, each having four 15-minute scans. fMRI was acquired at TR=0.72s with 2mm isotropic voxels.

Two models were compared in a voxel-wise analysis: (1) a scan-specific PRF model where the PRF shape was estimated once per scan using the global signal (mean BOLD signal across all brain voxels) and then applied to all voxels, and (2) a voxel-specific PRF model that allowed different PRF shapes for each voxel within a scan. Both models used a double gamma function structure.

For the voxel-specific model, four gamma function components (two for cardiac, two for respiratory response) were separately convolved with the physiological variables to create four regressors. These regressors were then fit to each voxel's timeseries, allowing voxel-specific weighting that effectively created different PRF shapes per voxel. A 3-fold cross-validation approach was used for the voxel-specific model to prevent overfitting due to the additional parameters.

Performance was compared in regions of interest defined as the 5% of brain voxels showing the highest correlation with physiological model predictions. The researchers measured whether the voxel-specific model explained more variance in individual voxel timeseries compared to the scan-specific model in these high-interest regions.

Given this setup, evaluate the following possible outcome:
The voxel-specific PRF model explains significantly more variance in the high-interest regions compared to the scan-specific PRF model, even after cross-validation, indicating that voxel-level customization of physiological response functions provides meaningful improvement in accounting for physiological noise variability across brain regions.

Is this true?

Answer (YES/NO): NO